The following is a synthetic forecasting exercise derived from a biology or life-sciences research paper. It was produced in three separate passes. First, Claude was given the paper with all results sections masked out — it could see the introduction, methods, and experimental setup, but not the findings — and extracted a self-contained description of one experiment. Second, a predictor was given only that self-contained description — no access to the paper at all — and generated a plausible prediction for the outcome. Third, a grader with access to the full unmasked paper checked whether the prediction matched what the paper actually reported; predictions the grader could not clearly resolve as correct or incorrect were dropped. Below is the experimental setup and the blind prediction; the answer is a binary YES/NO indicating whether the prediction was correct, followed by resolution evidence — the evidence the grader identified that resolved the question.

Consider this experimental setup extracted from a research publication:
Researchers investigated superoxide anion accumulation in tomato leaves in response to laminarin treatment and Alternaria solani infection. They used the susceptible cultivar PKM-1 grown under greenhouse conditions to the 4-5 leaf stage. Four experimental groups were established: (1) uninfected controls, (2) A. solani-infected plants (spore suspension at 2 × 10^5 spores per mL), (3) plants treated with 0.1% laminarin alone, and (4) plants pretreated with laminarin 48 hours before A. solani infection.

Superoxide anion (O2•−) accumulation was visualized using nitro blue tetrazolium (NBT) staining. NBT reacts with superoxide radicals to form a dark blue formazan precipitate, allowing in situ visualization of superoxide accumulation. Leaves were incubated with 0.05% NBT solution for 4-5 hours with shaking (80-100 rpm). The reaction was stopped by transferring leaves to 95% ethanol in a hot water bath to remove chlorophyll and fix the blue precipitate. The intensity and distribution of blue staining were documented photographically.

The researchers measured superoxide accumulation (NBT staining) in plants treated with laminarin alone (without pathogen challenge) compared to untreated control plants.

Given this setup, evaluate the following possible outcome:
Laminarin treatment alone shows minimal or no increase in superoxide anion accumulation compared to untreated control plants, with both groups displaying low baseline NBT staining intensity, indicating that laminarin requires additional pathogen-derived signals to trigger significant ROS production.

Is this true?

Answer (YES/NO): NO